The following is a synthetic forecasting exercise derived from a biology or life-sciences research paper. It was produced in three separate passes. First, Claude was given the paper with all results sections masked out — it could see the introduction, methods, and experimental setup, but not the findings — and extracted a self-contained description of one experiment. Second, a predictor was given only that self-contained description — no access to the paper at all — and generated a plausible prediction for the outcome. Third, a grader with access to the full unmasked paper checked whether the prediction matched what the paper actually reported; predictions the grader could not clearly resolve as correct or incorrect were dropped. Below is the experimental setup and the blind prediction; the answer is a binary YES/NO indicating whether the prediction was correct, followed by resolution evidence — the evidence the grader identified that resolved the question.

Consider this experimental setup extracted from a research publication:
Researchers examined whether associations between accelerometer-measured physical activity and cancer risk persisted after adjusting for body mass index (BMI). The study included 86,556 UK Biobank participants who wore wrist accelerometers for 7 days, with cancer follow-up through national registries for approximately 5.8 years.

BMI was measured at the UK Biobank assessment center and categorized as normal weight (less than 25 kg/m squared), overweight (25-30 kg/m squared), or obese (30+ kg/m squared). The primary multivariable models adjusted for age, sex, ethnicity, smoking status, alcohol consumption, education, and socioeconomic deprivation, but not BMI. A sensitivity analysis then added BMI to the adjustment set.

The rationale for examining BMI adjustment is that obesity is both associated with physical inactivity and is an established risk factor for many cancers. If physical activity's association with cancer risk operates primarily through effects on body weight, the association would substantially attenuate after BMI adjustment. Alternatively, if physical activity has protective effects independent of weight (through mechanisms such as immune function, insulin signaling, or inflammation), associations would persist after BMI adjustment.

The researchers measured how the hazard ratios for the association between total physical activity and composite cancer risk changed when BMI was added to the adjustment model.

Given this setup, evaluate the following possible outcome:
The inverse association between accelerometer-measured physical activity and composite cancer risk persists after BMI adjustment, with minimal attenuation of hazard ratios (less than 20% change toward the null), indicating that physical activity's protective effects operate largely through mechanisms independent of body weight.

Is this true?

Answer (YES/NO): YES